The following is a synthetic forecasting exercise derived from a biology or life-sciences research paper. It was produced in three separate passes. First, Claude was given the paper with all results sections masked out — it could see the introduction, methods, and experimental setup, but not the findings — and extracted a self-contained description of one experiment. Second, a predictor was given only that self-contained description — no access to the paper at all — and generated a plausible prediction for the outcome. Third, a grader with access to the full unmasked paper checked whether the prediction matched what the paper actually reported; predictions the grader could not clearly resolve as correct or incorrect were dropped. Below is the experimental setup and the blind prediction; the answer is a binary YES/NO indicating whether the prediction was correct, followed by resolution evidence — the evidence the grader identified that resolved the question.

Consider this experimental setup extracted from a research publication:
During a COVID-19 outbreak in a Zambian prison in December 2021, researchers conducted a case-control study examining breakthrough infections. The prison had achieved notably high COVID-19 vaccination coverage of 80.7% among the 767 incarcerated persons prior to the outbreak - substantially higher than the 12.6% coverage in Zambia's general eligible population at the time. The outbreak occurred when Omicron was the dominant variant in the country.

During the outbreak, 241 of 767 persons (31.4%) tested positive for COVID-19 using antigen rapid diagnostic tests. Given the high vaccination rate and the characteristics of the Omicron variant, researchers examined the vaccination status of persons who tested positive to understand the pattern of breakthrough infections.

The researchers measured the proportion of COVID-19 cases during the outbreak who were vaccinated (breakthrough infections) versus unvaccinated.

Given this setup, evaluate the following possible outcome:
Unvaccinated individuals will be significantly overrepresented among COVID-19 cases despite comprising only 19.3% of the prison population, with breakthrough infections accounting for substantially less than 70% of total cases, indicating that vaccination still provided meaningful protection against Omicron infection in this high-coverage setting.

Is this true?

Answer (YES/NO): NO